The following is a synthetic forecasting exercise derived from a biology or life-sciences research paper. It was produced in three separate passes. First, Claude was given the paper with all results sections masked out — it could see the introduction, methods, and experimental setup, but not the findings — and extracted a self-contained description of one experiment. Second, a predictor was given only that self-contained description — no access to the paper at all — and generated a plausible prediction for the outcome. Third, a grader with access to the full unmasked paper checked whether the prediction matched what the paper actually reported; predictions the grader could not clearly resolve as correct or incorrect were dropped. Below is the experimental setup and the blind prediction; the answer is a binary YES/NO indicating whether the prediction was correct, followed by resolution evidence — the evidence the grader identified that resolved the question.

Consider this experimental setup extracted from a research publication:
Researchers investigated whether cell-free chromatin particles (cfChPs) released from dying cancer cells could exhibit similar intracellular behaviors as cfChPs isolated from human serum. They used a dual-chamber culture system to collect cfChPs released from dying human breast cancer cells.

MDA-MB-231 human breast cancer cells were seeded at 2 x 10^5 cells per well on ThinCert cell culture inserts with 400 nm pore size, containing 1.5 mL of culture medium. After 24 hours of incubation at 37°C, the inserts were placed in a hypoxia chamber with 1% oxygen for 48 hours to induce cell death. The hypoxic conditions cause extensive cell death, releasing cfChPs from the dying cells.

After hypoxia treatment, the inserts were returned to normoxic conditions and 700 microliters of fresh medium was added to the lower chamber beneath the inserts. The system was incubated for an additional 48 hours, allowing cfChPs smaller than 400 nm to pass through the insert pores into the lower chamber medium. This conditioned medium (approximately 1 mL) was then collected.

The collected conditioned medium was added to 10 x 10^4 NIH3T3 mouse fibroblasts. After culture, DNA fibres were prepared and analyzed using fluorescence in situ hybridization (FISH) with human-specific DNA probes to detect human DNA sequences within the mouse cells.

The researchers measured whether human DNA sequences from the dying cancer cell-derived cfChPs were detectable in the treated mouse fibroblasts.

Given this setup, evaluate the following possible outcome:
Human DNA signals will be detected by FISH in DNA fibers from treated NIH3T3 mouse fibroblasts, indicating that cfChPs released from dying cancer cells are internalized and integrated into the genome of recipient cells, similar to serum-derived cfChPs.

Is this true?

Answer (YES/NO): YES